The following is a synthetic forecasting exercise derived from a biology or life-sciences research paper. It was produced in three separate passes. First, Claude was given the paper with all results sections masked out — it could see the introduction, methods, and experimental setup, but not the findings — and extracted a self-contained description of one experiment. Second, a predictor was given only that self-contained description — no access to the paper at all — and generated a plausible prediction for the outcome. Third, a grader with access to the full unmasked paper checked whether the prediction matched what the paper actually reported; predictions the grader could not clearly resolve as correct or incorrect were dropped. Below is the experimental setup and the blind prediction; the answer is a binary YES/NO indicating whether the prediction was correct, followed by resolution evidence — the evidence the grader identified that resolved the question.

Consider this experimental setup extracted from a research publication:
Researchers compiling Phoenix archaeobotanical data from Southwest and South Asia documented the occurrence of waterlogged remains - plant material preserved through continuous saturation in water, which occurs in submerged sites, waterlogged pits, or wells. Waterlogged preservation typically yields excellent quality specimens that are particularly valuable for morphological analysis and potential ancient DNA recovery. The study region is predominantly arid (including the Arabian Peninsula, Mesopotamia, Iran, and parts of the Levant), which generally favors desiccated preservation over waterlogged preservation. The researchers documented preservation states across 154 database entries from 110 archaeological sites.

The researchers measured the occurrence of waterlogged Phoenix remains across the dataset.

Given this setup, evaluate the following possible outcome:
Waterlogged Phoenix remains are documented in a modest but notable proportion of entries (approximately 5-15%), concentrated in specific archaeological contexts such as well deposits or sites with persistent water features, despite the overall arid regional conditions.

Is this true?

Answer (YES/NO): NO